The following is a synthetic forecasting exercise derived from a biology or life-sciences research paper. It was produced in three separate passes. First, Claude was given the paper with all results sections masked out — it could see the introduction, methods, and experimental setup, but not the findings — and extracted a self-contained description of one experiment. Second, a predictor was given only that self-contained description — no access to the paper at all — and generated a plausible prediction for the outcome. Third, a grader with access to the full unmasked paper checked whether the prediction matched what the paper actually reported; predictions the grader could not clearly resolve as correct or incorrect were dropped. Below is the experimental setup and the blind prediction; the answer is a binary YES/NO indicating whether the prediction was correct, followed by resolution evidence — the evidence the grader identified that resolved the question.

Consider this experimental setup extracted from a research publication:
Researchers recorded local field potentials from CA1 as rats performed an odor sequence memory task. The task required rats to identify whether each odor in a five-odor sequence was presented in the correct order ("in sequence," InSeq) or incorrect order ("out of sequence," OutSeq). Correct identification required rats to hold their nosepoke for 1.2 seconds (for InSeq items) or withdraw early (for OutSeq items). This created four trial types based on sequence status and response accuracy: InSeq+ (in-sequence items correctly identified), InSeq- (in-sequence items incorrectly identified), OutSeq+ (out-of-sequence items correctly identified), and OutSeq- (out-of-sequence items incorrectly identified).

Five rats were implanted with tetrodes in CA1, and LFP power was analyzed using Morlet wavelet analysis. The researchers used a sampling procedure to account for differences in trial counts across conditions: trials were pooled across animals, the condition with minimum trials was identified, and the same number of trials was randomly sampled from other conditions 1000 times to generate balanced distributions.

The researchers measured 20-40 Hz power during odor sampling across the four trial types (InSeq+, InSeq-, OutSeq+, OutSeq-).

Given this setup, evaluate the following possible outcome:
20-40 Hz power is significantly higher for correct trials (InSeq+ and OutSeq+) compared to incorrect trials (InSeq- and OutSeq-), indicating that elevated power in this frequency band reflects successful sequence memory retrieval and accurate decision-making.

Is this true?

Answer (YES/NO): YES